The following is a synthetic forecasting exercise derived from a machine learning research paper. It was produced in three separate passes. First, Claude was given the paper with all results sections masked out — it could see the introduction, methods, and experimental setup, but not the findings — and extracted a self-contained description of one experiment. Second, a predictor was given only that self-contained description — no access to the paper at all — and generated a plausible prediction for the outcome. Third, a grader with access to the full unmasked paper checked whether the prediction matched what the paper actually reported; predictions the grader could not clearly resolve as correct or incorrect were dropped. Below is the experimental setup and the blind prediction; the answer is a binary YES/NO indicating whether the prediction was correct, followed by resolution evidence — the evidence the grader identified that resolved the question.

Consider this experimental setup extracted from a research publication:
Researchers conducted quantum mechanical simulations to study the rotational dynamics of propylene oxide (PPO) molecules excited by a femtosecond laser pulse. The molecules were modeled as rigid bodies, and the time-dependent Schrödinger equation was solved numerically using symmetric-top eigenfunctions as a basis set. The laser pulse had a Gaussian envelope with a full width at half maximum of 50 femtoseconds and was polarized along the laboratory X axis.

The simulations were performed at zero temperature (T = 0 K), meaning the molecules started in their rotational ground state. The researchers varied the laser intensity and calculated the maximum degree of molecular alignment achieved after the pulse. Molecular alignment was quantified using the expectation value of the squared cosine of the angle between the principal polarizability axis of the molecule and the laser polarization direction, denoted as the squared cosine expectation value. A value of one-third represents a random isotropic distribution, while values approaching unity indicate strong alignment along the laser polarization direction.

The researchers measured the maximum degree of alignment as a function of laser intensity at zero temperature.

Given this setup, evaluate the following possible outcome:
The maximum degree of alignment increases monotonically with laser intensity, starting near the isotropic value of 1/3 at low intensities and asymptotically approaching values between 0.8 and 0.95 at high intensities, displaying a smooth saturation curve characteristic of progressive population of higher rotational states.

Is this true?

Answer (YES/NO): NO